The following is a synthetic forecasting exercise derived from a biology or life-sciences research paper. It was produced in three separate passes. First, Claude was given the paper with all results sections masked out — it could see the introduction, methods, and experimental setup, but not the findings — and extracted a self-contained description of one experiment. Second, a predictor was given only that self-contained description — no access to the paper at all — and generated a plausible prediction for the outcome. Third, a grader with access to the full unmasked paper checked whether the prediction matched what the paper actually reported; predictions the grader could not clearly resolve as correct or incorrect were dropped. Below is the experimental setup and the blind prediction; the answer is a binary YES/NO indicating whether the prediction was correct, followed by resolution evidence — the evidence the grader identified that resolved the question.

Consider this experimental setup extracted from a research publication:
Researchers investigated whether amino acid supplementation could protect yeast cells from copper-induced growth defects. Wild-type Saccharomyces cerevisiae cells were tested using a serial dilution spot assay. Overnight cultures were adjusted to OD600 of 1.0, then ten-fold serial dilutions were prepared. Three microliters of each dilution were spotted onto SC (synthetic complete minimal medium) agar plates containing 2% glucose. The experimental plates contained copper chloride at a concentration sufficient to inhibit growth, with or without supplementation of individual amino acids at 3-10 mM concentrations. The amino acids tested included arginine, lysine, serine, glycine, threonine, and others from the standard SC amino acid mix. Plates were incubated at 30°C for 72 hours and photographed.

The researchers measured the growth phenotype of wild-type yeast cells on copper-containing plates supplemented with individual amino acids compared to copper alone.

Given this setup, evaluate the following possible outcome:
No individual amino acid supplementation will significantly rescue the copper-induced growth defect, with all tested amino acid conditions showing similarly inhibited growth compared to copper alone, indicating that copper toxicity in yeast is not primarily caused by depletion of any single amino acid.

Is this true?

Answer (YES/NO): NO